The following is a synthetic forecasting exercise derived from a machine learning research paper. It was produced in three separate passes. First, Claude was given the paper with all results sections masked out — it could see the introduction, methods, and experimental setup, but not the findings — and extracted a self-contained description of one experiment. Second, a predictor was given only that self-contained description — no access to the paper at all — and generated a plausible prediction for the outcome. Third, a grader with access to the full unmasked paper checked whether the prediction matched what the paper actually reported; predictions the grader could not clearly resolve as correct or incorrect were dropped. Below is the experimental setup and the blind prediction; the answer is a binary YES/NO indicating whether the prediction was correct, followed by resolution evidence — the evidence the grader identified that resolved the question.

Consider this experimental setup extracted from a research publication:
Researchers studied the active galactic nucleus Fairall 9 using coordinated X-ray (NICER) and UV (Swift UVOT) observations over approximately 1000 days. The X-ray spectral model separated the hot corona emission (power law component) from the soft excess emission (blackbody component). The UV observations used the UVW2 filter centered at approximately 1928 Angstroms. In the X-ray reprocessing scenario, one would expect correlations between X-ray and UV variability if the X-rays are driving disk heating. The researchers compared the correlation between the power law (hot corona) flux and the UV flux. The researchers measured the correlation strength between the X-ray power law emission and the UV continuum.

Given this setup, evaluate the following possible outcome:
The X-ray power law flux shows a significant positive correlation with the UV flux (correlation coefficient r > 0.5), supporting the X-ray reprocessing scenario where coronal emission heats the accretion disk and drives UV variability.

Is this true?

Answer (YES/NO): NO